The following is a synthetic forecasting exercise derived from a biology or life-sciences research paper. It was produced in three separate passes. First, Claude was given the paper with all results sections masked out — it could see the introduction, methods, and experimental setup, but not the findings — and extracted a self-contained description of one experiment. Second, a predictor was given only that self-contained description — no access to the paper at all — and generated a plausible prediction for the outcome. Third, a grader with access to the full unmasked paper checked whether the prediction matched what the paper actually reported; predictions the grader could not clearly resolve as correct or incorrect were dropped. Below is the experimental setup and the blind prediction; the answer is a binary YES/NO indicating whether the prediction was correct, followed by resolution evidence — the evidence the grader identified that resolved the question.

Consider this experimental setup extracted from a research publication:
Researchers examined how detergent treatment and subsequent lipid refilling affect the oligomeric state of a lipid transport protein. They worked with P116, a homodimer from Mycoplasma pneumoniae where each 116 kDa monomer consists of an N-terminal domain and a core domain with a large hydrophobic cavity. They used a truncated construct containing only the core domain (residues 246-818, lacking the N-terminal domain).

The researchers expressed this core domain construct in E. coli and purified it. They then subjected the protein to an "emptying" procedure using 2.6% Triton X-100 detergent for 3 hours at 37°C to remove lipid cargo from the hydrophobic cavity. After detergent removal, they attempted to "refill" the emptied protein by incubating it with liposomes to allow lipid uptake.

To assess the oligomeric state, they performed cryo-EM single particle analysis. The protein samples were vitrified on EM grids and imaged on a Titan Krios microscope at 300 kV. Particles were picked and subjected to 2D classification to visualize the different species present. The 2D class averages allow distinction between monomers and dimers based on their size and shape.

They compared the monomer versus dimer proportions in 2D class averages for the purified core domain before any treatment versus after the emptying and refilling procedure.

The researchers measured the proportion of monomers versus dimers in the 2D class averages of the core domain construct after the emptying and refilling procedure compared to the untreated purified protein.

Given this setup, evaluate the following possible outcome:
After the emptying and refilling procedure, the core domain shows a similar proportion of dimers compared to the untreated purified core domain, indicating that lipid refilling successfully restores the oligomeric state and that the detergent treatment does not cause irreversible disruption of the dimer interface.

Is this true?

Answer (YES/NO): NO